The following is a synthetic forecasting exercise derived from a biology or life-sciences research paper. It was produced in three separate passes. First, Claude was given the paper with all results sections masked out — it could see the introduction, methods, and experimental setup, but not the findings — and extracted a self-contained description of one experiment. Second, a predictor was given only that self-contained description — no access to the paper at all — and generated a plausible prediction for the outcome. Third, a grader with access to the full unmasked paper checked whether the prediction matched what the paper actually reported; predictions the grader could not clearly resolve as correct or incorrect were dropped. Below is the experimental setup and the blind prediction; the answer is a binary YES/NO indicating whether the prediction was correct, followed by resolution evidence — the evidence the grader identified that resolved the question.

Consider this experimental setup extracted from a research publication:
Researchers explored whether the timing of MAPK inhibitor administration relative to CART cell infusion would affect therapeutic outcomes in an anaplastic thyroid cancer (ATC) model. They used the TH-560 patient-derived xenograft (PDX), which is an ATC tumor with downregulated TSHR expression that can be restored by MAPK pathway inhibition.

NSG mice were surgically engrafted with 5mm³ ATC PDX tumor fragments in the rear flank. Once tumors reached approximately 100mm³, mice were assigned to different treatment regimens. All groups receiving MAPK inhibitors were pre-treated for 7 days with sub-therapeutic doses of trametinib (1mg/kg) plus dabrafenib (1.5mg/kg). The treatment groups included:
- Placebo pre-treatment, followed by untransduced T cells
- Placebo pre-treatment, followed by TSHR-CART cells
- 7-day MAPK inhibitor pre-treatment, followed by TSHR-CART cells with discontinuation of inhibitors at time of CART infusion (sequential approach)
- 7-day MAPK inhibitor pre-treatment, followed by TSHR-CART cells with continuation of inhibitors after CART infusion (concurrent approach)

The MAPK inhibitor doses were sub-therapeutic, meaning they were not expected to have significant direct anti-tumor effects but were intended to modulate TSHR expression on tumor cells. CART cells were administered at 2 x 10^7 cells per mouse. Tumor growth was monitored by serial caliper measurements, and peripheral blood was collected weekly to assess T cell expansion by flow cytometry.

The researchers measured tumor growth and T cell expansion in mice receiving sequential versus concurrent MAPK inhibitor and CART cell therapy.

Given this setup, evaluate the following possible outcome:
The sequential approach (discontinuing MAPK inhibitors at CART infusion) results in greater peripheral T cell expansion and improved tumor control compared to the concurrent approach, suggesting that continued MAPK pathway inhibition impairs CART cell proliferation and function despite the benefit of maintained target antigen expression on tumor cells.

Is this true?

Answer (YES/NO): NO